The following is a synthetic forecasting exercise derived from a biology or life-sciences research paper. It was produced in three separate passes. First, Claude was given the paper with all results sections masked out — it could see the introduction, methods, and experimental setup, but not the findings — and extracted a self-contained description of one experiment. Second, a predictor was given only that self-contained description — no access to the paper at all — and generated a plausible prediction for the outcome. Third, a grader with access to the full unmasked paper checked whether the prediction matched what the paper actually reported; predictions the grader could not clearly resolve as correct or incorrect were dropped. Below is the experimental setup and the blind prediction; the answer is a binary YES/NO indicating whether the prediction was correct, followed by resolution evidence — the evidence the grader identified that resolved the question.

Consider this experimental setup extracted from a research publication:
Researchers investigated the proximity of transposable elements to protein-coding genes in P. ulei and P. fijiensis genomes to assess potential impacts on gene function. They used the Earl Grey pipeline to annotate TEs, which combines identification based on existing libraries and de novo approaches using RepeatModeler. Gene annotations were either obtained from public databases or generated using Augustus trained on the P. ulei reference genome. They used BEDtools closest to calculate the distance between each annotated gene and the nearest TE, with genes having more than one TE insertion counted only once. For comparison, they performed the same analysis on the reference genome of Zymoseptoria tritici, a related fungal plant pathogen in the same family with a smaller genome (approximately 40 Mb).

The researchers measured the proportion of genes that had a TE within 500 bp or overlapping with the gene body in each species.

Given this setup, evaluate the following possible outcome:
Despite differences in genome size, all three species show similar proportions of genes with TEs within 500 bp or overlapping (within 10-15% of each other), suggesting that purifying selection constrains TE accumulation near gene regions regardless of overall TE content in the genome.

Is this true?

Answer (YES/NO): NO